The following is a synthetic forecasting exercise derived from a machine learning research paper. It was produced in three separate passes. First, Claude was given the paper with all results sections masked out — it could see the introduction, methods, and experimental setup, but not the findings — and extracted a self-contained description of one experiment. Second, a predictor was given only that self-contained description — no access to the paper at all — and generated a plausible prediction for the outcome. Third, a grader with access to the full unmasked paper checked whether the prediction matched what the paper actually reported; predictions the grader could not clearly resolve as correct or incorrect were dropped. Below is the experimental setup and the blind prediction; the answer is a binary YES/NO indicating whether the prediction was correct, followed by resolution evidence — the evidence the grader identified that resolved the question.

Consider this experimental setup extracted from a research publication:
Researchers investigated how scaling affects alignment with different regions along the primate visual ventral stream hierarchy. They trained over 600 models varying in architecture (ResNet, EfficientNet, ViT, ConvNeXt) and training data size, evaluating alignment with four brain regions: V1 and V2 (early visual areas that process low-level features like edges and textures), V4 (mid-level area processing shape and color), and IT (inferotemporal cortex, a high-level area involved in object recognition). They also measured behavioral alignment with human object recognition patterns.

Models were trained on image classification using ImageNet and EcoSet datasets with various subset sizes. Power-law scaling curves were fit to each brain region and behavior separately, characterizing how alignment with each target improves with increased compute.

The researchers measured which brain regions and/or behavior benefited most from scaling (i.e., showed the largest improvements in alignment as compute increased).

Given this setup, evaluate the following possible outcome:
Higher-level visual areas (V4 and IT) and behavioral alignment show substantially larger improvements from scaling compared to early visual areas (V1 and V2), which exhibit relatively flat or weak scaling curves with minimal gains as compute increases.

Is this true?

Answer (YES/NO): YES